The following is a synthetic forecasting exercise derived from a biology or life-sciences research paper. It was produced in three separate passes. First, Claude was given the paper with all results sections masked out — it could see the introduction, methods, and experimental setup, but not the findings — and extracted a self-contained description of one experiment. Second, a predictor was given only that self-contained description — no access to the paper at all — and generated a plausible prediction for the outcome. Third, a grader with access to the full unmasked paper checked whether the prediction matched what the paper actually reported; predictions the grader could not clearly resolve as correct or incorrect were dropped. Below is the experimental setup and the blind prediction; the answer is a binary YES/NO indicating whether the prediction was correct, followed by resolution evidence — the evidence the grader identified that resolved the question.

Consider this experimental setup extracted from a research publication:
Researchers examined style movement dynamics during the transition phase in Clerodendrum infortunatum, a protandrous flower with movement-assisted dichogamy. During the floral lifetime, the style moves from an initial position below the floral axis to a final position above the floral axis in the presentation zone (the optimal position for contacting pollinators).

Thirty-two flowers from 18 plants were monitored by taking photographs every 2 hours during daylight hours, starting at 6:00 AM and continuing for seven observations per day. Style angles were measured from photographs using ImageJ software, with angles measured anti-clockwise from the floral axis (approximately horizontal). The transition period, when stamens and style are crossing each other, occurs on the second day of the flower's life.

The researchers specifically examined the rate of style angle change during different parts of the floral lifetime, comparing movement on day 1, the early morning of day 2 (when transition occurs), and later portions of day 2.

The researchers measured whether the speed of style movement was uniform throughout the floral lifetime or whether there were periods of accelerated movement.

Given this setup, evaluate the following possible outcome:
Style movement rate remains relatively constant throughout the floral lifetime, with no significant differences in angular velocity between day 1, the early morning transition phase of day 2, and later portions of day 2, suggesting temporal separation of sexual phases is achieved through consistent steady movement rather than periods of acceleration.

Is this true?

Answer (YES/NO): NO